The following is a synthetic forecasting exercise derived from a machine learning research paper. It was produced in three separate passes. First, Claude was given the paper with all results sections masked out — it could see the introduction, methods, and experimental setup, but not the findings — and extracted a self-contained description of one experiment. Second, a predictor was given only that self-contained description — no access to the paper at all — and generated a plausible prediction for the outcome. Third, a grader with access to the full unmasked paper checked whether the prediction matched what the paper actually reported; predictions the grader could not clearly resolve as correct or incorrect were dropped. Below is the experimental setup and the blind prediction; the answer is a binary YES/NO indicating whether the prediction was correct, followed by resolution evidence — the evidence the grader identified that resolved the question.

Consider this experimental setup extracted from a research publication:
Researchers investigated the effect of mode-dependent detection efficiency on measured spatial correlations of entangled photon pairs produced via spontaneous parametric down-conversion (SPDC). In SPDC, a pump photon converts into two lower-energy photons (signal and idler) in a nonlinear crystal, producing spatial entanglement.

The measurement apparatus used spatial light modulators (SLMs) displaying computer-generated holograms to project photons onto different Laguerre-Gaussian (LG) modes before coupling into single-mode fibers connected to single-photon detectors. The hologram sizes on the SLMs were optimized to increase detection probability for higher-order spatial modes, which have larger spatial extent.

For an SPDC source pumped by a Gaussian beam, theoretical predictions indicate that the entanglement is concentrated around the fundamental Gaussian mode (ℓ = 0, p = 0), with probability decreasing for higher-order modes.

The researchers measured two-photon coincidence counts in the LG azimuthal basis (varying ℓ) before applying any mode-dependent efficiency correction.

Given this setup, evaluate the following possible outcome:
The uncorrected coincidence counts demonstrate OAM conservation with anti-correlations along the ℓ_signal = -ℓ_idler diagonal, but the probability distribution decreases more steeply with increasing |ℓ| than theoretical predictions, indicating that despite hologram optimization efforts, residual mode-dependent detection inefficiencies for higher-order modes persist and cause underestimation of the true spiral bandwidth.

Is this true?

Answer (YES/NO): NO